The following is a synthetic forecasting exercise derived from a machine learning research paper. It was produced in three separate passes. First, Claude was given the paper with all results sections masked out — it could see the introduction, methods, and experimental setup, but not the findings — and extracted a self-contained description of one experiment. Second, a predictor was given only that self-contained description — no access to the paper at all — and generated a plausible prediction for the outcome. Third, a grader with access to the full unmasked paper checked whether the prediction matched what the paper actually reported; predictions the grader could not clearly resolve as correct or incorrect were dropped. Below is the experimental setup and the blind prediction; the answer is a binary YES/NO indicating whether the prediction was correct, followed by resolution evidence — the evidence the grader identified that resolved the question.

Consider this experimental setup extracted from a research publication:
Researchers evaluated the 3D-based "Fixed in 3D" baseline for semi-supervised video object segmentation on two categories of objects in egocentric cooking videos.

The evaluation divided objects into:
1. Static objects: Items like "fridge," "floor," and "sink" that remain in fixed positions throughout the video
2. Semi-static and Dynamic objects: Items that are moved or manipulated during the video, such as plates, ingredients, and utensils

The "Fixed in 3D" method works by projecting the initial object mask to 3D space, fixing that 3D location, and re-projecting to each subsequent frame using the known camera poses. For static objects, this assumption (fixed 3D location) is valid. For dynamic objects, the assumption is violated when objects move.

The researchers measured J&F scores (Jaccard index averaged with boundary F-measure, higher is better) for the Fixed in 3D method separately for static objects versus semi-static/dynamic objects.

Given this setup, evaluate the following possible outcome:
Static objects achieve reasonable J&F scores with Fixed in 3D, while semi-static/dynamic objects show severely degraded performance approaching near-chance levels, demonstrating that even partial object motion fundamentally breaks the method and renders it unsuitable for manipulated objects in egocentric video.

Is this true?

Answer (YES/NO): NO